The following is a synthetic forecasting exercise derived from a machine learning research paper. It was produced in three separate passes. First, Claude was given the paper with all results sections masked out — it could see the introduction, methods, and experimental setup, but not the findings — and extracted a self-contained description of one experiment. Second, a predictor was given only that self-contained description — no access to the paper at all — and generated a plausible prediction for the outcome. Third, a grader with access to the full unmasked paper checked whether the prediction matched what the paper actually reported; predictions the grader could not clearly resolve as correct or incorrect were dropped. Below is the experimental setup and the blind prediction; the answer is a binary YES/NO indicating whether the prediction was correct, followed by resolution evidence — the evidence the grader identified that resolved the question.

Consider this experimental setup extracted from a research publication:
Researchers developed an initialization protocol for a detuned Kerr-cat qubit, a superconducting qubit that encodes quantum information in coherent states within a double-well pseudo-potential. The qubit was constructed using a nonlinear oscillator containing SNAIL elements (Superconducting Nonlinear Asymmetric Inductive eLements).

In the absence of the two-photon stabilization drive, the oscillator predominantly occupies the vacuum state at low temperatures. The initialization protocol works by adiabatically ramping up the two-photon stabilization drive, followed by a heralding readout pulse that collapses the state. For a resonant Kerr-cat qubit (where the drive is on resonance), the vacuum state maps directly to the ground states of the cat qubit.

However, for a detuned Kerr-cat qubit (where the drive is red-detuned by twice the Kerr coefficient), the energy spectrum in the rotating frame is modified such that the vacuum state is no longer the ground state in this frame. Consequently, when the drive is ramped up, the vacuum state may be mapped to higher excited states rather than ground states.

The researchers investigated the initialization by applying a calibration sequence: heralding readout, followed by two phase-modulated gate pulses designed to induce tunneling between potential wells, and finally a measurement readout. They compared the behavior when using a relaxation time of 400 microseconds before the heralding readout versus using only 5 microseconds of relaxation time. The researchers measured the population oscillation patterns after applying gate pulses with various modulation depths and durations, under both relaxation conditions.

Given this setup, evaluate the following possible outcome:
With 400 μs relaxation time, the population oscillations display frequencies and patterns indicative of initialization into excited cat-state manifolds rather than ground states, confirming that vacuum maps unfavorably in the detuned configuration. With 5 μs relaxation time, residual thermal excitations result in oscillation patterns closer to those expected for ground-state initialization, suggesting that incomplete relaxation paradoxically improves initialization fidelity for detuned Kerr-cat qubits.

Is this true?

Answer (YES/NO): NO